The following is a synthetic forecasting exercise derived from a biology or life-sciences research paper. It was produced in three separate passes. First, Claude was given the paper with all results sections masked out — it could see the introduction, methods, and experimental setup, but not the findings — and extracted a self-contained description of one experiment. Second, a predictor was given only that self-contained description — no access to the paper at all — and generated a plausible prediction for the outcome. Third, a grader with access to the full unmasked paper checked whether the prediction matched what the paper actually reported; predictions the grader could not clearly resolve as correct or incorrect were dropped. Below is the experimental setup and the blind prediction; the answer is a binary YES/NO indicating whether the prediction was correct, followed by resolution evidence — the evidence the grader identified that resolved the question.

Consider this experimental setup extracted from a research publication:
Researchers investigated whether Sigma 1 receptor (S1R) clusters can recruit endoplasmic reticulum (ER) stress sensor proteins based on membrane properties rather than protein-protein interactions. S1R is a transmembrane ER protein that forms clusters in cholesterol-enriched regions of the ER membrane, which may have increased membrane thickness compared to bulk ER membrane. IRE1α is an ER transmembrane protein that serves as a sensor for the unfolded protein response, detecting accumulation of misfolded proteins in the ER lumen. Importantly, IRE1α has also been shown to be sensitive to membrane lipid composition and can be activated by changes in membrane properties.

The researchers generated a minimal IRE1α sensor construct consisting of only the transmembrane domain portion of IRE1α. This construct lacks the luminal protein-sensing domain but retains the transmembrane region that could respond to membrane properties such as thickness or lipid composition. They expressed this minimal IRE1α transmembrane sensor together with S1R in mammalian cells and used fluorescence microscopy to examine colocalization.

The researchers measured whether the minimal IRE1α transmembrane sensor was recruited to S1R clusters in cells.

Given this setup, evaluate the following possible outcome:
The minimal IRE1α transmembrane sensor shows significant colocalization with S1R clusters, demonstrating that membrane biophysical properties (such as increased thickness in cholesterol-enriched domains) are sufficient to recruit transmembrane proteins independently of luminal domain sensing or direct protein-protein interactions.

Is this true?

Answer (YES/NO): YES